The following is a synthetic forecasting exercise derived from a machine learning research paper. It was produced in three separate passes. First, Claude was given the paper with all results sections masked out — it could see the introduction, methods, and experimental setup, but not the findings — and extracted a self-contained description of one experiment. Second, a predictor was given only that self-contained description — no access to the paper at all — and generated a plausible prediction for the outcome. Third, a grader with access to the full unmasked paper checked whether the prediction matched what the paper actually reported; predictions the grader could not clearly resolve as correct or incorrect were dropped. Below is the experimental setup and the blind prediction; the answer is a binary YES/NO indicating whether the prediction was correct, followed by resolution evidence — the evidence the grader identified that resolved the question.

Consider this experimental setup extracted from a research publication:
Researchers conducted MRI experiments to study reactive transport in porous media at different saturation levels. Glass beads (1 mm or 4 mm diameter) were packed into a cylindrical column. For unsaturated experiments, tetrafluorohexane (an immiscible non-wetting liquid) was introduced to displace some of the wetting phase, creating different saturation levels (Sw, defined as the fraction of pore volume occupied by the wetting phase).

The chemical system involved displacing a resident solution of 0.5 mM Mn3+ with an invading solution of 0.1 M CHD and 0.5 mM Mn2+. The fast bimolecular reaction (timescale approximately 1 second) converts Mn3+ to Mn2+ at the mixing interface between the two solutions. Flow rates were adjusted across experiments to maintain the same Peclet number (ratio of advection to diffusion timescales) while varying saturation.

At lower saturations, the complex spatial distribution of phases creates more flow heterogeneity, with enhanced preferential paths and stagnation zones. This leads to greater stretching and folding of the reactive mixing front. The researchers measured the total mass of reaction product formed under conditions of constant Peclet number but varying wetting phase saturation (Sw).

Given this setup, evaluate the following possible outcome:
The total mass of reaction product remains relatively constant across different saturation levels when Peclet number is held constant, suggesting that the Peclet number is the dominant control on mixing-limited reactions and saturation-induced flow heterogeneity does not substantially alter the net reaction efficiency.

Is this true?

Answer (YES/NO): NO